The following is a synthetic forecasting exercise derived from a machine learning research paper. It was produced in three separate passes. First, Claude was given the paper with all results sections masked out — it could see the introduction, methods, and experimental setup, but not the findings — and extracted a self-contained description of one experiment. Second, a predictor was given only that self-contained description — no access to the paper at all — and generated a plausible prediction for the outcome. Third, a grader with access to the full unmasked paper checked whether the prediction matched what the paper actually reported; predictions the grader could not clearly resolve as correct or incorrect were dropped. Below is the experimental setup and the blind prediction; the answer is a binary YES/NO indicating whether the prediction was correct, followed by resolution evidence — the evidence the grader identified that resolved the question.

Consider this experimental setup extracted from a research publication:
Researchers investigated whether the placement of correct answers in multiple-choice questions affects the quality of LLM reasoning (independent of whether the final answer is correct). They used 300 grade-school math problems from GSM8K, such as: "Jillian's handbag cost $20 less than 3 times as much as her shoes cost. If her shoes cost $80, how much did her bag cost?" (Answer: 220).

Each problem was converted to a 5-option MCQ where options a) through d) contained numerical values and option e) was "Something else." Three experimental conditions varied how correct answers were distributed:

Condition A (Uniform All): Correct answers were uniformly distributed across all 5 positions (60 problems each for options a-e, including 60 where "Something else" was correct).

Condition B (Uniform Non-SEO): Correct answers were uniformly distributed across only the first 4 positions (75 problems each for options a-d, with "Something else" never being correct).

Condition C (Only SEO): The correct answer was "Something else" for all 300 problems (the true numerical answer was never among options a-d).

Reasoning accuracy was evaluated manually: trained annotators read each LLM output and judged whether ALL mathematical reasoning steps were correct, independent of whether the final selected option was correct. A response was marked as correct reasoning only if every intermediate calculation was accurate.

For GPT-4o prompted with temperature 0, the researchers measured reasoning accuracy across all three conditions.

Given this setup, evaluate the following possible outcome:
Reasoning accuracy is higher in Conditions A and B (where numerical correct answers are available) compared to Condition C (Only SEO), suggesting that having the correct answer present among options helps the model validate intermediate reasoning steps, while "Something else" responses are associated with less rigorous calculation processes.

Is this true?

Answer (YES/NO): NO